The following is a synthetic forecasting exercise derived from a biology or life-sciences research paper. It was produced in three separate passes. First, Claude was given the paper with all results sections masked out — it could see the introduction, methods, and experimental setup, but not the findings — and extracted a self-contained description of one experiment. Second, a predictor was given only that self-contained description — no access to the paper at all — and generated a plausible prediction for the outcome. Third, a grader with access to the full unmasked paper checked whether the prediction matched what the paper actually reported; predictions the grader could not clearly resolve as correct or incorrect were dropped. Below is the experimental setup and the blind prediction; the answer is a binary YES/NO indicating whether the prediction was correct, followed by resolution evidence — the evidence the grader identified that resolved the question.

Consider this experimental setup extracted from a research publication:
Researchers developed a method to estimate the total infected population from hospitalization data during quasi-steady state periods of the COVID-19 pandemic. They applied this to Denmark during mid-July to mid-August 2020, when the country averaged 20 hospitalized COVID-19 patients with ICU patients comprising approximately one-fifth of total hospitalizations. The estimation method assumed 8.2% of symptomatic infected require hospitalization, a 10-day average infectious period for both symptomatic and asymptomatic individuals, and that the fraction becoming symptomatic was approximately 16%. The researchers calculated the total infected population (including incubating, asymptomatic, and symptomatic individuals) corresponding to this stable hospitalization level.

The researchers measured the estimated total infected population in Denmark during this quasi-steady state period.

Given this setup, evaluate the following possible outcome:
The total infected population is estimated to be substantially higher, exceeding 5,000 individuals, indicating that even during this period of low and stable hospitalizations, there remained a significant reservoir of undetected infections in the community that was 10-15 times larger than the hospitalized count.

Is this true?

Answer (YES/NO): NO